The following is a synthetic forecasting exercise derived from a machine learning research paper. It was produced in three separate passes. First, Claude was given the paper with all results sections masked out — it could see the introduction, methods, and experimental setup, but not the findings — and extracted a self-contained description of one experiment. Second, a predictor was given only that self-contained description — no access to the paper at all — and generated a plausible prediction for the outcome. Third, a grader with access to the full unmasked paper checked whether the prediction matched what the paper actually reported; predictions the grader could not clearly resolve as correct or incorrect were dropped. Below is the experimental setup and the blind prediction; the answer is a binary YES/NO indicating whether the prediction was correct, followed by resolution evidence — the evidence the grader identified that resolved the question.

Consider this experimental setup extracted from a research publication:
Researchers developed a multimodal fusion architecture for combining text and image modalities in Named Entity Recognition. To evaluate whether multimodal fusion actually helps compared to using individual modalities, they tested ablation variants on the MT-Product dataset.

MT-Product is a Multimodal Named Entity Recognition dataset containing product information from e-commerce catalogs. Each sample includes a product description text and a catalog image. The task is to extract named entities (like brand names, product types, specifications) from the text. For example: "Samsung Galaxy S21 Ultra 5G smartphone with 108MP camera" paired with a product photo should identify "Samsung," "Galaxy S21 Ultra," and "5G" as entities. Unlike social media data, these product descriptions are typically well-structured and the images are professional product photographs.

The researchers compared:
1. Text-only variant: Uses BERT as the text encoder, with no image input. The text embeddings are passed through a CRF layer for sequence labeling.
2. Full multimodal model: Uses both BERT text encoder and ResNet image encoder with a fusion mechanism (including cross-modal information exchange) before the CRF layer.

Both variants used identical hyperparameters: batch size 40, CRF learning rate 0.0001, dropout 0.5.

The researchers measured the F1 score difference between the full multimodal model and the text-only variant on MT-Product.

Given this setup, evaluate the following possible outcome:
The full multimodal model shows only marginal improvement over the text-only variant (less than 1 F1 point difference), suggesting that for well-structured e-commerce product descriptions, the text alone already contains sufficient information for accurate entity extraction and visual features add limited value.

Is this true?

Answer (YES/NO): YES